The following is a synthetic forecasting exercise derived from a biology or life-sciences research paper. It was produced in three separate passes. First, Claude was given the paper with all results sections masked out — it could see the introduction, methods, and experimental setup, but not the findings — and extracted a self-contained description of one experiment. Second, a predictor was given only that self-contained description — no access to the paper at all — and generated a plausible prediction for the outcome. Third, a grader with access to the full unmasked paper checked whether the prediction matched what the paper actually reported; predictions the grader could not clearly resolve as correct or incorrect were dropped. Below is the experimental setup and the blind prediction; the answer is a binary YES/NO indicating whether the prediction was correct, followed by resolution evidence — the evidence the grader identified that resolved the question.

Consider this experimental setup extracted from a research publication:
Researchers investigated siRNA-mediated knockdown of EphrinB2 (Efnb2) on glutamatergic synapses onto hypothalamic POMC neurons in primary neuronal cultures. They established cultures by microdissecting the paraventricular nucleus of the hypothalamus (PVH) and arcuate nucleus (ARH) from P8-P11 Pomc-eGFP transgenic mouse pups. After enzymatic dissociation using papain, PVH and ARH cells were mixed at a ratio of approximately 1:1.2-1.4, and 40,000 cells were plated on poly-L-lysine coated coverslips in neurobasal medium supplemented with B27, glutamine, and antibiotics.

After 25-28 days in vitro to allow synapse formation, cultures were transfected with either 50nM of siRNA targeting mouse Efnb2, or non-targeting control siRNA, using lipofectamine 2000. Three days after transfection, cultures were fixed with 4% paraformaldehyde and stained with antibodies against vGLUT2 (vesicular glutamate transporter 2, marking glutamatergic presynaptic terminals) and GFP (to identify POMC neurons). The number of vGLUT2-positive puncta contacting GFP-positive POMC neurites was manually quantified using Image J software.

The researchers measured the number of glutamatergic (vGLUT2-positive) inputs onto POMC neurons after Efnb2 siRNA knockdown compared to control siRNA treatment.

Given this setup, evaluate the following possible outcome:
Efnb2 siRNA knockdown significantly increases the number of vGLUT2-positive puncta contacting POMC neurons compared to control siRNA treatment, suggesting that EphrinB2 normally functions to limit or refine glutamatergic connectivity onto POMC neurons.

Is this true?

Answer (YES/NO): NO